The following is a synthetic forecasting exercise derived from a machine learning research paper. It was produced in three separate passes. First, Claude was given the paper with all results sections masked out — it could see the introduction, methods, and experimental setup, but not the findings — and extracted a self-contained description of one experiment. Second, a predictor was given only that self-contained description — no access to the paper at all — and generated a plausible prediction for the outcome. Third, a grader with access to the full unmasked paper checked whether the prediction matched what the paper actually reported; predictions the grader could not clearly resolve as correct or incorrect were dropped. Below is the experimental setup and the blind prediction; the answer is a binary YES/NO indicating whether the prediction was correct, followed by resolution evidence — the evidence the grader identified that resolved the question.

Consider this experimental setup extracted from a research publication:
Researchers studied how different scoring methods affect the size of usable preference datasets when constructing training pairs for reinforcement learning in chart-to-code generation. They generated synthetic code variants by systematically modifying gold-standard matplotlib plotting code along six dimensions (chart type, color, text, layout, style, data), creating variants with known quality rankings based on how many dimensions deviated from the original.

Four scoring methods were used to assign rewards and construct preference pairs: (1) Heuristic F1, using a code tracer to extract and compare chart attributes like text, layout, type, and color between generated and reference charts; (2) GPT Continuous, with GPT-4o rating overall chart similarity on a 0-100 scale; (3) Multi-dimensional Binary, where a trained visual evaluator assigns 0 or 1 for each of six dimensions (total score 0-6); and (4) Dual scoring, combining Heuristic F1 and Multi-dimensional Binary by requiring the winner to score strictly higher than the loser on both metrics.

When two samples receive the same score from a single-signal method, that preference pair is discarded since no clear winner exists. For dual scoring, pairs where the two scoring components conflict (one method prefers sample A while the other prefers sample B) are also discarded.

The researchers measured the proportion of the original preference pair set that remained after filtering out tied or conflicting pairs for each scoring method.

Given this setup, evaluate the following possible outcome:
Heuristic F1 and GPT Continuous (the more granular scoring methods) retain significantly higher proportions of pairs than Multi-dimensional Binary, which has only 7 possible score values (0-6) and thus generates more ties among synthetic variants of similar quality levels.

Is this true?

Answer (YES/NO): NO